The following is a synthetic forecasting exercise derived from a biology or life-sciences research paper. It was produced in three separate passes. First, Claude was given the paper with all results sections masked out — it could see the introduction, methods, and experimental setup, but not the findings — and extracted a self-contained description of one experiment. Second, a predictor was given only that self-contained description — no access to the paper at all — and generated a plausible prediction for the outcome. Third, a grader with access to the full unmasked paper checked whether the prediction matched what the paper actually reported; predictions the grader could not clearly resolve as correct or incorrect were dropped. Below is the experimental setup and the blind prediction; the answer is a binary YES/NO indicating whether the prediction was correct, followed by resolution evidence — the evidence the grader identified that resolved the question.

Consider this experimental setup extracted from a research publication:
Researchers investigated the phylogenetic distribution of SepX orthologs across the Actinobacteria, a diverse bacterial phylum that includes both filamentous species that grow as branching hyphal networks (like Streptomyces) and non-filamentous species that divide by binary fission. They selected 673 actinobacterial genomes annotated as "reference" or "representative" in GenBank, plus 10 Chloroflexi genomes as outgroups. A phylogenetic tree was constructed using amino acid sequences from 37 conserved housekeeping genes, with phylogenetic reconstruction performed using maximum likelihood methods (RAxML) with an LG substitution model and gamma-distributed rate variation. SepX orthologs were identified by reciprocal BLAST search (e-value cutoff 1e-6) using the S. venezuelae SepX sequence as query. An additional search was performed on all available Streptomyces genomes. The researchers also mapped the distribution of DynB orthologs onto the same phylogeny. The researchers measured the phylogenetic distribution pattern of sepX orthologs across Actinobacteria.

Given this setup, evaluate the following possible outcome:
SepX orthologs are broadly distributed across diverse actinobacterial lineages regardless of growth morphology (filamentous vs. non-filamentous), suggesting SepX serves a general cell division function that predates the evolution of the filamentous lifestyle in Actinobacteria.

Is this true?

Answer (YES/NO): YES